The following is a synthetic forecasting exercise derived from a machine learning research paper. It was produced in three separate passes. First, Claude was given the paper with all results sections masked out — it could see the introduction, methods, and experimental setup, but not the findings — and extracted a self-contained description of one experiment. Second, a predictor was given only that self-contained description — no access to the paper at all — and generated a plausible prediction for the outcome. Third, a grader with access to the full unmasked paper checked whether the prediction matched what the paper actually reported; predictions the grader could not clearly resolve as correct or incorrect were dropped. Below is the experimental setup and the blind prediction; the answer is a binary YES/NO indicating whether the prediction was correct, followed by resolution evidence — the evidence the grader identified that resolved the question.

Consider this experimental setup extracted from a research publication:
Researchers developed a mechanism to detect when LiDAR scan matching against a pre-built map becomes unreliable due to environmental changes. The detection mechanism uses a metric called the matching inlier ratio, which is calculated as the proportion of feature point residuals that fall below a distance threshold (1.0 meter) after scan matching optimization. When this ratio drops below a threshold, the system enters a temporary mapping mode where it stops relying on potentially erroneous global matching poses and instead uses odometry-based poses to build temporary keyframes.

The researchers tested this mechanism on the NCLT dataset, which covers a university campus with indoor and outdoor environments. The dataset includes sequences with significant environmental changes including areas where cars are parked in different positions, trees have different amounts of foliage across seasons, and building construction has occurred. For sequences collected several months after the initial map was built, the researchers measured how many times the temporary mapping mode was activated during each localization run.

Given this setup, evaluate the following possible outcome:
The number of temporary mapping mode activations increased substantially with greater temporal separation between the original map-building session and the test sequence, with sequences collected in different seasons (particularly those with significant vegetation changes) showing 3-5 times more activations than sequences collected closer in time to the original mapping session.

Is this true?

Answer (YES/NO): NO